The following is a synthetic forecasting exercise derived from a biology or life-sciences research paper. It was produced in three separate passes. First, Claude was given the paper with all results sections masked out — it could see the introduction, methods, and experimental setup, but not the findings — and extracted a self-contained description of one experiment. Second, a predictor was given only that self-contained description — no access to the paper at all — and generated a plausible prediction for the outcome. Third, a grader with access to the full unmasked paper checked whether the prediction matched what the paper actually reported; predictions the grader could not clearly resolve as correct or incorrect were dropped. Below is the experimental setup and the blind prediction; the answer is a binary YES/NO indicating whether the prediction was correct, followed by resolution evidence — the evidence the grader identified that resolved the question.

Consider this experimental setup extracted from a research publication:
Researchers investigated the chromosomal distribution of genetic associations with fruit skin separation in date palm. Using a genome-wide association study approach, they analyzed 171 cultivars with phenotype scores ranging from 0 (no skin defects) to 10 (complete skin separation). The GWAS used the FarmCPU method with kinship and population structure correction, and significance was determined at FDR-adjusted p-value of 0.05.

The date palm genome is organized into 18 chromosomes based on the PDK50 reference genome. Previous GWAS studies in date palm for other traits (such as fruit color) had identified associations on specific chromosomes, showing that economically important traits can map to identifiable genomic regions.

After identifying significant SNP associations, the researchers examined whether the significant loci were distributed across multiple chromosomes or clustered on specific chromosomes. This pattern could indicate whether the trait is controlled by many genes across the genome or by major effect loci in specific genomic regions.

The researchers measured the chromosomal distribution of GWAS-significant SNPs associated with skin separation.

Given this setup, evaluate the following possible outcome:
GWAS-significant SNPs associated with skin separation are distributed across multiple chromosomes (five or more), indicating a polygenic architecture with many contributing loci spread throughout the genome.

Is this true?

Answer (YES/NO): YES